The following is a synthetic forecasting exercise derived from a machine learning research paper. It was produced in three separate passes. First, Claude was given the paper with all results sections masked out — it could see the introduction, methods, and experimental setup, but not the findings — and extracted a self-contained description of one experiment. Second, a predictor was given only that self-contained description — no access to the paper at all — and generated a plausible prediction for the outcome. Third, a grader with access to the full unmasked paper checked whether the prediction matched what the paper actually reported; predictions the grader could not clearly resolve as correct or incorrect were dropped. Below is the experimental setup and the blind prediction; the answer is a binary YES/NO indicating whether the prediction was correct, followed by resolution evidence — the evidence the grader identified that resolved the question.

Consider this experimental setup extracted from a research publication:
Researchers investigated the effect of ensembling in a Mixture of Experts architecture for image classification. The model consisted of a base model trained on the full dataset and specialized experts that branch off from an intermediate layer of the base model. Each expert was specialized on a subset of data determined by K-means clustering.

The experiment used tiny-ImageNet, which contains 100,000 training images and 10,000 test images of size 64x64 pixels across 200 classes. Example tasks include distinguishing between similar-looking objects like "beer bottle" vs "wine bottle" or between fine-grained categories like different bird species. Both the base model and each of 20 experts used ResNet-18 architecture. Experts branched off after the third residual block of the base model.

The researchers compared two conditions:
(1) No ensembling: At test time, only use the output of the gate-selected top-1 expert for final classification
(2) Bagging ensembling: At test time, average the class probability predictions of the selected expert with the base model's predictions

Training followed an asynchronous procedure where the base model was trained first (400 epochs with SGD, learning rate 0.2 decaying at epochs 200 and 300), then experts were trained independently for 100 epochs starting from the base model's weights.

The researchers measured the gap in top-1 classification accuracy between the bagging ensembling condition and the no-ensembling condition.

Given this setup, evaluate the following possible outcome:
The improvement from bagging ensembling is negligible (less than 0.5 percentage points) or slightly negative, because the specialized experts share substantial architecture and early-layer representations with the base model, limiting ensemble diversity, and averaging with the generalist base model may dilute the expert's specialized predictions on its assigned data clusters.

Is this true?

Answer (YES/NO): NO